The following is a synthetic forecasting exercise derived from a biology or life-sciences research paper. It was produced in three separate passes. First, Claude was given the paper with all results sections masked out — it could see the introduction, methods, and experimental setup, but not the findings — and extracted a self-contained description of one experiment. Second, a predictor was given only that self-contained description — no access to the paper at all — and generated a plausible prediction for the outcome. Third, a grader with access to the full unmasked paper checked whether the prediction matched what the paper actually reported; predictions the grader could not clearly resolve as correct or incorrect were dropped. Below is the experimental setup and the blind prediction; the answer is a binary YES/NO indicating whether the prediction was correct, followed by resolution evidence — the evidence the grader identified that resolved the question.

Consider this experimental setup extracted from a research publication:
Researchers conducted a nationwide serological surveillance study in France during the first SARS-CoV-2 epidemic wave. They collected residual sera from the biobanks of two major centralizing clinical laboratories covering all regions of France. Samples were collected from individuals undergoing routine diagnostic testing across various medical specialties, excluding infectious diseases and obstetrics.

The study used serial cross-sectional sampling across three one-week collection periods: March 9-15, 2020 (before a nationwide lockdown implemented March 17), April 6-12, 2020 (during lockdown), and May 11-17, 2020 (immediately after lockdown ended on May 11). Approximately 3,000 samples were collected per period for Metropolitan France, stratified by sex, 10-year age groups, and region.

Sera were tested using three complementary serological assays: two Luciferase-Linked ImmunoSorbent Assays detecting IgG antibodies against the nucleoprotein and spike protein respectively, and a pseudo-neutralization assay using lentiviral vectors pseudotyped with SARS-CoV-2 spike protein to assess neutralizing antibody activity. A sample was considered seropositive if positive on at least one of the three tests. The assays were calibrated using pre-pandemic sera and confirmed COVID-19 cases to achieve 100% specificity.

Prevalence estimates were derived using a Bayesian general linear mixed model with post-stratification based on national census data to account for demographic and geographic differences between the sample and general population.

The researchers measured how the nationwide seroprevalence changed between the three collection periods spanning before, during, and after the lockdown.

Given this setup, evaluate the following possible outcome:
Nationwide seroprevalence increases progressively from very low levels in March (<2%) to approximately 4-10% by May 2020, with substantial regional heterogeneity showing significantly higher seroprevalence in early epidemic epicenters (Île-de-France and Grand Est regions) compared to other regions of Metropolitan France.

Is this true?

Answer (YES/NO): YES